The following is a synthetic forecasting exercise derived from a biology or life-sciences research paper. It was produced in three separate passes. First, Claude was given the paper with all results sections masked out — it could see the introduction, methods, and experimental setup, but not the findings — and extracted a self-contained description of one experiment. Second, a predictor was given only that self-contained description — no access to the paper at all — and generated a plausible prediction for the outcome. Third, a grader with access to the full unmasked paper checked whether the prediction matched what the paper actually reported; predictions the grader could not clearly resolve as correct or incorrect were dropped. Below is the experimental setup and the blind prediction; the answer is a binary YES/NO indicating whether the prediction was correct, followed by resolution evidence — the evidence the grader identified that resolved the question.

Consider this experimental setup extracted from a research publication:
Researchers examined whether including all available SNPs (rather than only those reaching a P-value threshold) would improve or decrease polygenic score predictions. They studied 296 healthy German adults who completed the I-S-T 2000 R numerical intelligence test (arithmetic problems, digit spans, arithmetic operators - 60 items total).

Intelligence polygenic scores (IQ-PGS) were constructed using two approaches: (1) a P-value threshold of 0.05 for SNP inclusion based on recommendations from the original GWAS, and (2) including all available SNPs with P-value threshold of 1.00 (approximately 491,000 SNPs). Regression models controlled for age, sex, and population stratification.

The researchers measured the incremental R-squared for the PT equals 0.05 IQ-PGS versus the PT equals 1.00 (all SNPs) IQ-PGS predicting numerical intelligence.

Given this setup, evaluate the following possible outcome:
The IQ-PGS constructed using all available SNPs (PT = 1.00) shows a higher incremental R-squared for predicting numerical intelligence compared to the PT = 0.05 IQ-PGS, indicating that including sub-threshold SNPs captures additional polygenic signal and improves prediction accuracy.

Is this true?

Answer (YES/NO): YES